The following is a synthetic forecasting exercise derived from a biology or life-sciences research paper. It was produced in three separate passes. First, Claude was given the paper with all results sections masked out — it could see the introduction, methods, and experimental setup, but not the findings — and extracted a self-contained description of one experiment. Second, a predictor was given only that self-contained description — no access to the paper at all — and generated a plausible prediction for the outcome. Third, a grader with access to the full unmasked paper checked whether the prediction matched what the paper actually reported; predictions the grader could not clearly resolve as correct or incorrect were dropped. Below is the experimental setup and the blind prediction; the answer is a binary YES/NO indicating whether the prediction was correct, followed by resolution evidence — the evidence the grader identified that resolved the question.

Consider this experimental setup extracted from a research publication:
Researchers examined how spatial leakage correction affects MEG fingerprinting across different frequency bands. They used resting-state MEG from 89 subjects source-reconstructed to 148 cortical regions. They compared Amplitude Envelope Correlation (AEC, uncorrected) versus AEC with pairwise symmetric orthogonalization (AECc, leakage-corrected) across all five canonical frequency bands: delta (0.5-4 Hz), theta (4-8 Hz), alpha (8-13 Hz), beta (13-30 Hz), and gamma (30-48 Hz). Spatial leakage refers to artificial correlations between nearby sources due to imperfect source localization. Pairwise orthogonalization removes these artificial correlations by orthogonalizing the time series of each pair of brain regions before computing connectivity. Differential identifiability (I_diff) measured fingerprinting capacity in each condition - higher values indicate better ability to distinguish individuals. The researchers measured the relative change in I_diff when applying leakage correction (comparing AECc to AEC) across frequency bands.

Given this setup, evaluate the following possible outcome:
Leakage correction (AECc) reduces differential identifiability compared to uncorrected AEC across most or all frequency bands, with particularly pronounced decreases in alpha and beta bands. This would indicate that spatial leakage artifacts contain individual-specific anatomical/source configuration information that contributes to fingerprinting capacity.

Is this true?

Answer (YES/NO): NO